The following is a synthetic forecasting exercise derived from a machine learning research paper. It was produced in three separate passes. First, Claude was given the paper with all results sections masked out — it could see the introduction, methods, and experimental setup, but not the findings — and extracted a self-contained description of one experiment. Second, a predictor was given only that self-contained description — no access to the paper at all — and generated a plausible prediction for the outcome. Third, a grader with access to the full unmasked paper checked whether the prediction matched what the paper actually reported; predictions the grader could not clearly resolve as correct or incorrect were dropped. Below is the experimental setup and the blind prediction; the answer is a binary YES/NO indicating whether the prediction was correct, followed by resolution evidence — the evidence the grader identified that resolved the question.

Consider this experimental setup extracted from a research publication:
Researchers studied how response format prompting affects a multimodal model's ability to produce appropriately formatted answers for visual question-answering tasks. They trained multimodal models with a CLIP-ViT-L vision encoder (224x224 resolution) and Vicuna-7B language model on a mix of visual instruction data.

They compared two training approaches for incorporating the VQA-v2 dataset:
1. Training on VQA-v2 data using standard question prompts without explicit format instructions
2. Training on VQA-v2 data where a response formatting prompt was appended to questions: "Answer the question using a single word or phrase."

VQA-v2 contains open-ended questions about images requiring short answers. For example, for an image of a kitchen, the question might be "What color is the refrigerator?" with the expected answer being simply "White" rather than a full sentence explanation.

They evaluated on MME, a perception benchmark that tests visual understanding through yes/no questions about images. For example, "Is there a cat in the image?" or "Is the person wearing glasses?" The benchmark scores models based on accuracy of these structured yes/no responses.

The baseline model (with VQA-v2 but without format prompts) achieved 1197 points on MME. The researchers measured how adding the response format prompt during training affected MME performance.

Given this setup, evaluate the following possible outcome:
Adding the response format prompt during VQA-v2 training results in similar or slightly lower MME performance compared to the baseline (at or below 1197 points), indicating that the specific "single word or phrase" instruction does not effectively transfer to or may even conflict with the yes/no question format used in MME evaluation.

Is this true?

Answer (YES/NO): NO